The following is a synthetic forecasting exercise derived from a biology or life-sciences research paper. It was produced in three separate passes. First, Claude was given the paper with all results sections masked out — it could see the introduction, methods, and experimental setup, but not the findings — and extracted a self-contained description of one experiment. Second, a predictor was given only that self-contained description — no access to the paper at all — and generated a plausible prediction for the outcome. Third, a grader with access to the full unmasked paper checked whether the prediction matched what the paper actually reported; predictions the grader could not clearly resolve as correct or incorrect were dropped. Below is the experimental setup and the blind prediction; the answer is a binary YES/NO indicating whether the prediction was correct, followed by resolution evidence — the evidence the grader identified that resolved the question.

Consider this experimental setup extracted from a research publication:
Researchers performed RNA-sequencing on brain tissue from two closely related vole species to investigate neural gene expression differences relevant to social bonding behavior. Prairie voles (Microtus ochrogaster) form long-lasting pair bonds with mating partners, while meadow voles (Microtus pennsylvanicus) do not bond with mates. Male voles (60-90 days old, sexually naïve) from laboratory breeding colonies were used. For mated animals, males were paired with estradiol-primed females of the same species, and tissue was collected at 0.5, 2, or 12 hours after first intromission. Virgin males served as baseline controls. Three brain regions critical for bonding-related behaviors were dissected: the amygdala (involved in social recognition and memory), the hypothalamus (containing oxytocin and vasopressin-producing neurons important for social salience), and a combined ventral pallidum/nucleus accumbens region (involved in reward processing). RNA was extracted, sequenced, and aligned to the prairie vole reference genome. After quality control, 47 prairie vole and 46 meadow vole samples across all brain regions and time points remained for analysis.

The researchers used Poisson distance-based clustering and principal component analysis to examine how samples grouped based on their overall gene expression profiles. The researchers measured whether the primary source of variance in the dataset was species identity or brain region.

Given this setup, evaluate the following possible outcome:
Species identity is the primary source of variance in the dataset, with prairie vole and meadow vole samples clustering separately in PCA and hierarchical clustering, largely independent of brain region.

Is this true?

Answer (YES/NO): YES